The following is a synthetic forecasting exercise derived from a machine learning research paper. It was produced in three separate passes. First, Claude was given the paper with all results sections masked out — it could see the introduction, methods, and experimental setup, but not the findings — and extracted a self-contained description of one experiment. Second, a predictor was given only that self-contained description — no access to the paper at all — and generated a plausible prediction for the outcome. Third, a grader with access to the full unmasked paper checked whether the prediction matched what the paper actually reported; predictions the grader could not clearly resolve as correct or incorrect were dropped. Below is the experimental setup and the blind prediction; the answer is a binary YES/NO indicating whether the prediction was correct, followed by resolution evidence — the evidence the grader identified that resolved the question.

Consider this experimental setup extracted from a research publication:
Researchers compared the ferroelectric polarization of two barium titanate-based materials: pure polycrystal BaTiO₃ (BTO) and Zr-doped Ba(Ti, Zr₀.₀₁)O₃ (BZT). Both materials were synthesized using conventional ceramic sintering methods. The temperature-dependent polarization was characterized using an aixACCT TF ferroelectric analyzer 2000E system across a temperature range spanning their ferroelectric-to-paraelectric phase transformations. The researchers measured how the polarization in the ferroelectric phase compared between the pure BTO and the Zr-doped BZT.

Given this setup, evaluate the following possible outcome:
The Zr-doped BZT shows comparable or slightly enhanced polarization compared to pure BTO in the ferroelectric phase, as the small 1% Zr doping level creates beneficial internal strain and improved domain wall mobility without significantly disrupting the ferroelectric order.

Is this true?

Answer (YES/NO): YES